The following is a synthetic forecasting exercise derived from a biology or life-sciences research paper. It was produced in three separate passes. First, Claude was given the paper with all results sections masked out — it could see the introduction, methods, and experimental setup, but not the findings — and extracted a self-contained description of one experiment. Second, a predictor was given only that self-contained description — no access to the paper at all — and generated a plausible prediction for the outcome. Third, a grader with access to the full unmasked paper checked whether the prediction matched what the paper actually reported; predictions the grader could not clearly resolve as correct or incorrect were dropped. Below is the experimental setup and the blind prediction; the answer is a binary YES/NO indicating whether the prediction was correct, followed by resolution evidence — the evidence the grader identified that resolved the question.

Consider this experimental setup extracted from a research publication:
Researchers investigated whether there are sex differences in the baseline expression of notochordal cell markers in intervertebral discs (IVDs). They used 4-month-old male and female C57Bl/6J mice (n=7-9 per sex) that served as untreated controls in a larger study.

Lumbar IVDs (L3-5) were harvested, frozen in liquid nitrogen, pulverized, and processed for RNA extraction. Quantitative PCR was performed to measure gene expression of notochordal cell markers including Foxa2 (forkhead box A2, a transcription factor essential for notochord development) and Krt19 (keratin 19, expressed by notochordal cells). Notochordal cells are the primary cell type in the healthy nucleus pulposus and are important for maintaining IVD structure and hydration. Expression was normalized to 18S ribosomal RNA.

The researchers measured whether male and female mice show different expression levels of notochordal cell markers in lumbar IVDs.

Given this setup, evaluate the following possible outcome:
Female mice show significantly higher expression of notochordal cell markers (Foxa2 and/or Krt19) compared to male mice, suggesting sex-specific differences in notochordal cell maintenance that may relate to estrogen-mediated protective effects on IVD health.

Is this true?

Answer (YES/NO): NO